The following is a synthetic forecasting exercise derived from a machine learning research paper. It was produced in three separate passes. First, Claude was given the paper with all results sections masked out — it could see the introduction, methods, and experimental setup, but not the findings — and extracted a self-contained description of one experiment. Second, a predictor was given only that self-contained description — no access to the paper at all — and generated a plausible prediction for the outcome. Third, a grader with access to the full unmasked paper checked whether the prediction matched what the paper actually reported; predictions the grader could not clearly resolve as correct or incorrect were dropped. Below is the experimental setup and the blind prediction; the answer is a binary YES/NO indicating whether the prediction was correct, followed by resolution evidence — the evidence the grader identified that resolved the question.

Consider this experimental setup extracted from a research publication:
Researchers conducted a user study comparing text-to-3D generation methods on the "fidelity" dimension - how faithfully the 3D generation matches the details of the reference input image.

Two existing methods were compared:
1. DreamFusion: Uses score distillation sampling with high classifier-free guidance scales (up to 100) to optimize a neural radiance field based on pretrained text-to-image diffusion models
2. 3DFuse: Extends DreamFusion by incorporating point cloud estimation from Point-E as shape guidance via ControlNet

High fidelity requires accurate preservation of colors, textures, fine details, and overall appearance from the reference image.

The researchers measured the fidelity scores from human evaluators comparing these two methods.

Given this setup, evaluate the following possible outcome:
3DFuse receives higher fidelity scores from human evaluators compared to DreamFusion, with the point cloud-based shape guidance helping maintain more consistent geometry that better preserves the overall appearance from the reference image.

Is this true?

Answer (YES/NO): NO